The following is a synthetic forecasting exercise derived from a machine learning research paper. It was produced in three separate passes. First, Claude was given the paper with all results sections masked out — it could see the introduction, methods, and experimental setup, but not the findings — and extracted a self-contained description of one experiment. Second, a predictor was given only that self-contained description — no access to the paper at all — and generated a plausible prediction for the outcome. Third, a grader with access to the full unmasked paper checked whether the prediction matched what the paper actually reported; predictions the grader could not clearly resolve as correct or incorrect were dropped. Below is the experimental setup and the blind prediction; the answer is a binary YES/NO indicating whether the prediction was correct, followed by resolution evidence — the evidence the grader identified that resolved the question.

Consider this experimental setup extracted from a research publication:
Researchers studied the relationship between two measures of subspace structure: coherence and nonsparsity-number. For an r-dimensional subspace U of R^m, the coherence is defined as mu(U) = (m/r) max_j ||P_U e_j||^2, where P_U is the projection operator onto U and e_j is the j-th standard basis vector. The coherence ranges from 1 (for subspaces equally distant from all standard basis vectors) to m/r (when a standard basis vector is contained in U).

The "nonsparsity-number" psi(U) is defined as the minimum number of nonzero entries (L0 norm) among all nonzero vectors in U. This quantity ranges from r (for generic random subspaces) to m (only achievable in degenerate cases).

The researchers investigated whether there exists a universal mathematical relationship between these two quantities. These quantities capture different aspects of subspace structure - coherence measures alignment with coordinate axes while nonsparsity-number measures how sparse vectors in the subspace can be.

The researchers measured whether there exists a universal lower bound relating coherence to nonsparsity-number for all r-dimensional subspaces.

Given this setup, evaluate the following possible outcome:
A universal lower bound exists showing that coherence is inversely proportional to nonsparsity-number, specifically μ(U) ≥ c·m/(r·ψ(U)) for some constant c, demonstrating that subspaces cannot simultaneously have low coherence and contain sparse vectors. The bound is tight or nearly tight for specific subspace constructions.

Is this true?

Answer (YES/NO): YES